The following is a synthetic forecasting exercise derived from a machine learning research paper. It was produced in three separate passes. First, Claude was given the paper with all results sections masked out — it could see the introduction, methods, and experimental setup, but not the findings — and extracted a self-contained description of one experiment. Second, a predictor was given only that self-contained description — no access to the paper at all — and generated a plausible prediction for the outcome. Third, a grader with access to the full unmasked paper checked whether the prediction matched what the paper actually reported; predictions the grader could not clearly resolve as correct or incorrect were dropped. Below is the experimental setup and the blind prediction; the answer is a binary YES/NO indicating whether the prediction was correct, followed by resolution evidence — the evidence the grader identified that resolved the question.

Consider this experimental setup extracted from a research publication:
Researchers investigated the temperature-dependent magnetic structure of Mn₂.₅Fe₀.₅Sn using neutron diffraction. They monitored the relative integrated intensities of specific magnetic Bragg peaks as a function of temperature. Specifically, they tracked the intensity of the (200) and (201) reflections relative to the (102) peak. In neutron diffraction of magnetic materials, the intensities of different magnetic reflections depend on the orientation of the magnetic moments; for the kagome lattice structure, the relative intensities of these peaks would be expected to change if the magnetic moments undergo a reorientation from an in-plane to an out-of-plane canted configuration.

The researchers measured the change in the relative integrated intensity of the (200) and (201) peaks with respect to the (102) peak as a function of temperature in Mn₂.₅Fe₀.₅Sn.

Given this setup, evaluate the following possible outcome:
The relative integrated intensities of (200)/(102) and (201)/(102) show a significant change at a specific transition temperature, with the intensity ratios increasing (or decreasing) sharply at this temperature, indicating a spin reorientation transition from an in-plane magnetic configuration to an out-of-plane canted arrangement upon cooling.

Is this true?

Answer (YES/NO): YES